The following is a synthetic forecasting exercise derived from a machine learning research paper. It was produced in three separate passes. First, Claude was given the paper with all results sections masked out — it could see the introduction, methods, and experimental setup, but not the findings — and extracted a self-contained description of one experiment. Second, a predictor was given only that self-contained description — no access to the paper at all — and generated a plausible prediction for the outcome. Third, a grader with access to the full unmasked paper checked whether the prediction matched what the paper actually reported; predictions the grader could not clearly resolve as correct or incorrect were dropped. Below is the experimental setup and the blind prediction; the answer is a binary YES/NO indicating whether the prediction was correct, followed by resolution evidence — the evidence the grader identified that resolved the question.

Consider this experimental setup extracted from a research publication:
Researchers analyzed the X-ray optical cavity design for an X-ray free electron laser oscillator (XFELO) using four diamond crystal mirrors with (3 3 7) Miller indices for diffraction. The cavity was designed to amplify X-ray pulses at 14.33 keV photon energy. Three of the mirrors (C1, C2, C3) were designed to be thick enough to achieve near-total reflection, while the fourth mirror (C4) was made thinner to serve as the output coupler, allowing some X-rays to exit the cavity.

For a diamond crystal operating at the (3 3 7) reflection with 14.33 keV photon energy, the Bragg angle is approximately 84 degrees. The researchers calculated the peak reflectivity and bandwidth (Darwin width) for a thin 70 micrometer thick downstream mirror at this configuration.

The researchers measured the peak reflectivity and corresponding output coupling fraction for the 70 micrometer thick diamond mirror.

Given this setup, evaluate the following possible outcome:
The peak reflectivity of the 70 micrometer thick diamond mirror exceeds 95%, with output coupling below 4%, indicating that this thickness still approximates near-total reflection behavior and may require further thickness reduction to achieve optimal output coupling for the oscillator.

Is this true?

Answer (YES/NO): NO